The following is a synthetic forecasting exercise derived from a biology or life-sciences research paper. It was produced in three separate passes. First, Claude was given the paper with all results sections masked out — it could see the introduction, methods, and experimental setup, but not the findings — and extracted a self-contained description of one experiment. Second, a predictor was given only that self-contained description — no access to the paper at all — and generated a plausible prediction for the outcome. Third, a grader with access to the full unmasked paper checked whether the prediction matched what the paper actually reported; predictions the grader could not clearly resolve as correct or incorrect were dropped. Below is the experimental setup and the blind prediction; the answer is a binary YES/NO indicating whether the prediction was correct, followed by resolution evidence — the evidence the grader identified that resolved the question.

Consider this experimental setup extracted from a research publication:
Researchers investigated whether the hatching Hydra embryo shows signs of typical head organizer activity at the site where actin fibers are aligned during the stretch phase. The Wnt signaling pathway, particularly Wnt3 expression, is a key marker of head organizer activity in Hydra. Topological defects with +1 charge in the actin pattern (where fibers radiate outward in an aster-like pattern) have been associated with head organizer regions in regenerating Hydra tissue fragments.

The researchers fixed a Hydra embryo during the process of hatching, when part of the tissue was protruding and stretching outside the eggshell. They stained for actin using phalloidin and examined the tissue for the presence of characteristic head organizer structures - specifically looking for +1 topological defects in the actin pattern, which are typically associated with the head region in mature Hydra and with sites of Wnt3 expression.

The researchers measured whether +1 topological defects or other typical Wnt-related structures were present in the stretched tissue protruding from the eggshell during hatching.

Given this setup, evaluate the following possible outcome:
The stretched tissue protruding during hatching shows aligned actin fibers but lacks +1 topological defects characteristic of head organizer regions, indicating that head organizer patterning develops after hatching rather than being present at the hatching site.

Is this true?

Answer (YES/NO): YES